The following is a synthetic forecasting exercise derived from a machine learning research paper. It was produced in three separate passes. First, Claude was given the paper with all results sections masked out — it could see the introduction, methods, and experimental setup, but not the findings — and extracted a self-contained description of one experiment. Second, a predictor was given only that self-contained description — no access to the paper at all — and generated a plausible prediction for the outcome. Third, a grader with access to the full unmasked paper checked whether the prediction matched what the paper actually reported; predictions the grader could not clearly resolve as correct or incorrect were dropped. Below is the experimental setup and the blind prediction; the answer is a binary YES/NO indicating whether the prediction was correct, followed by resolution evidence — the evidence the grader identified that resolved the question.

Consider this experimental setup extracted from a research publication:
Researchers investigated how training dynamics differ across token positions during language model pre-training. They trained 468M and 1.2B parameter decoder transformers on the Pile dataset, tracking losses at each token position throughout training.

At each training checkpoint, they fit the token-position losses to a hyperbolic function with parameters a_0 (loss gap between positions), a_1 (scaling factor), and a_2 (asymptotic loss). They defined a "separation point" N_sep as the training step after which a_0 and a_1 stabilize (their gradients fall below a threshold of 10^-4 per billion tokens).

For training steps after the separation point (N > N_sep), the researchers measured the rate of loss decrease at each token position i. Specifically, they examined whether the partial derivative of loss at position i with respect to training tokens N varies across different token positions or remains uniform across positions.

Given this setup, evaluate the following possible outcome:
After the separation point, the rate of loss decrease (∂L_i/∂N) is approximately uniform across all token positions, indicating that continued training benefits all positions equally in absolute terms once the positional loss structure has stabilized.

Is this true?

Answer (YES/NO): YES